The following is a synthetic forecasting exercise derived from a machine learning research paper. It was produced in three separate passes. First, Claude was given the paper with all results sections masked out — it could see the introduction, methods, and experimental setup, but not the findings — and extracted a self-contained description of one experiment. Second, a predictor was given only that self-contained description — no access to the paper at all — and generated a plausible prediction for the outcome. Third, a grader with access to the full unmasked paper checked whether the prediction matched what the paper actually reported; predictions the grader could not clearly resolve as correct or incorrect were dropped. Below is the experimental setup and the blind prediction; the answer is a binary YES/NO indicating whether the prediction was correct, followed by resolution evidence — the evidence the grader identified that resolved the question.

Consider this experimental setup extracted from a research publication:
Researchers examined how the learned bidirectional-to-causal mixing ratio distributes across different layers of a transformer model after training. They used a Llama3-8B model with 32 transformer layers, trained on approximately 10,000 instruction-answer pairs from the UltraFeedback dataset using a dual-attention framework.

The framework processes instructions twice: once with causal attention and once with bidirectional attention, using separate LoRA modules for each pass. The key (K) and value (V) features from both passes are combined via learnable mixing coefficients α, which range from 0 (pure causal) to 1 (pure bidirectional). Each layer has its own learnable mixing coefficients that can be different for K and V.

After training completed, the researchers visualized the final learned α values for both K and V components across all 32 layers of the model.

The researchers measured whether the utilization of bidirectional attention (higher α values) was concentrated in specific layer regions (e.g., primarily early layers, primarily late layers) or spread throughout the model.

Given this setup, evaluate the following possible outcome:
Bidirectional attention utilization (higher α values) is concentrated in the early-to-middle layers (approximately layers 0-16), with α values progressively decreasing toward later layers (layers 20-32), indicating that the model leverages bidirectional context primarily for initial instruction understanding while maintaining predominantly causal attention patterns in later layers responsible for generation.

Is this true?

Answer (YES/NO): NO